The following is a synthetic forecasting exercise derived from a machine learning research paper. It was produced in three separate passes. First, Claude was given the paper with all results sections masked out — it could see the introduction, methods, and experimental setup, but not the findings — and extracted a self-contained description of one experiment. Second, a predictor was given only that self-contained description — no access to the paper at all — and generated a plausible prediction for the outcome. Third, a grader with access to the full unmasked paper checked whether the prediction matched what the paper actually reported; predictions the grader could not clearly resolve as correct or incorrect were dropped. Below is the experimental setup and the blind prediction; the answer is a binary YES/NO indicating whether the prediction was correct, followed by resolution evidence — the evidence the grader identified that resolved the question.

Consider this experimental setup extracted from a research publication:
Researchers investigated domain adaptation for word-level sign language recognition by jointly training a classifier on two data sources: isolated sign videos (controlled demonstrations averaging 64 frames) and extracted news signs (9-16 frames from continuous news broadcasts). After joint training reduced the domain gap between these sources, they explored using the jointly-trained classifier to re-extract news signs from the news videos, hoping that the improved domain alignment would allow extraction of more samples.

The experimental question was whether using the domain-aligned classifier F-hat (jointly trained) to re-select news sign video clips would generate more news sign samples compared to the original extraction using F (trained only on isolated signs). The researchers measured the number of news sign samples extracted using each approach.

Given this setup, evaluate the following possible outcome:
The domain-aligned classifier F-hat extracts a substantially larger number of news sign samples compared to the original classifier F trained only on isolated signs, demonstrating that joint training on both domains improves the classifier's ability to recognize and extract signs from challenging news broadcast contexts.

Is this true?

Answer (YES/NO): NO